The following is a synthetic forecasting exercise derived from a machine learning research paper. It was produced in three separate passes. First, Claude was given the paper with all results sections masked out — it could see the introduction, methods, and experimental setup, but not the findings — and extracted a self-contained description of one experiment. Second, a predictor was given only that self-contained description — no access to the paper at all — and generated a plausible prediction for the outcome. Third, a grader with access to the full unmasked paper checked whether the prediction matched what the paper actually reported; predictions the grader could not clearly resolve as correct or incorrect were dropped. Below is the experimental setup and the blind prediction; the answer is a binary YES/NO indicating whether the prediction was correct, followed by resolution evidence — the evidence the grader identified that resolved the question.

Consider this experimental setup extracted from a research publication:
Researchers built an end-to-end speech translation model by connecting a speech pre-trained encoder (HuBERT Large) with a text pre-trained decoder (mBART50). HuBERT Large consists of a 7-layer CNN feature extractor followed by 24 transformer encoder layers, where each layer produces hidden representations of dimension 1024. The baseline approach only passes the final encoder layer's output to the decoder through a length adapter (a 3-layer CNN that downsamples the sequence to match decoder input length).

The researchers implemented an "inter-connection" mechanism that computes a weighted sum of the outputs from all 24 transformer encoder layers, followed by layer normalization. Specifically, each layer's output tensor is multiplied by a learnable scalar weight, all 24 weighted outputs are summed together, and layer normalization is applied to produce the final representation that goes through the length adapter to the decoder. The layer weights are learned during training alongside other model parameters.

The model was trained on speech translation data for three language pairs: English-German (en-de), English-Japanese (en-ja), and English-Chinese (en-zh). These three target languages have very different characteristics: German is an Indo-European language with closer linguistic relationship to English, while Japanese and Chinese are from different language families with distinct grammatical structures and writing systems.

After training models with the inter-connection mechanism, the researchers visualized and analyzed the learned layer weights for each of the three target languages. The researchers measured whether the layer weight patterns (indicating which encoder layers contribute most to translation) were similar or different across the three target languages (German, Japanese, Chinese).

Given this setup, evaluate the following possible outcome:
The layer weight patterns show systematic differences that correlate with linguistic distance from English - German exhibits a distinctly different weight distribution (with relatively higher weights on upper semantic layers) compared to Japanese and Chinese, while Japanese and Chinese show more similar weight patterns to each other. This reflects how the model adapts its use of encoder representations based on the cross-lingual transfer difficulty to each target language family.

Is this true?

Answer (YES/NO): NO